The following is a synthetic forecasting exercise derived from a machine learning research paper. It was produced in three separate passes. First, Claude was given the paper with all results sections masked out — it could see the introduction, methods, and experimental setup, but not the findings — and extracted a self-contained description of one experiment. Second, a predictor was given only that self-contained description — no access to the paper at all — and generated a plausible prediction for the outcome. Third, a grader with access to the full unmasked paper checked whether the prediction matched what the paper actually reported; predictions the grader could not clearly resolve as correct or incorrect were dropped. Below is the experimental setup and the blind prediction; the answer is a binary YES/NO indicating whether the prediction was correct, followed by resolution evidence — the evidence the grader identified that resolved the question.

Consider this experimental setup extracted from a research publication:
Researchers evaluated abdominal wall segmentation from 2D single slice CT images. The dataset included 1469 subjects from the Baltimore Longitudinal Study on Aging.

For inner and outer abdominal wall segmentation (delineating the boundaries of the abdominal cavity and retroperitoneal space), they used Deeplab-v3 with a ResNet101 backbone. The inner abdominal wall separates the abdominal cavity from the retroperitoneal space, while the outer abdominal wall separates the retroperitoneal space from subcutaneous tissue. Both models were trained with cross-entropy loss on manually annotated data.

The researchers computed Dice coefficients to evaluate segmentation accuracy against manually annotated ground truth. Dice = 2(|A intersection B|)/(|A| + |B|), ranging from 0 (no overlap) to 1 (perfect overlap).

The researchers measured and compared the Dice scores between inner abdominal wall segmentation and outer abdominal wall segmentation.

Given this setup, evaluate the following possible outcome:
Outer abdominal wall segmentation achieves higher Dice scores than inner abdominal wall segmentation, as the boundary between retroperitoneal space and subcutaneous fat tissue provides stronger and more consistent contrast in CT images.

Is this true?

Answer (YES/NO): NO